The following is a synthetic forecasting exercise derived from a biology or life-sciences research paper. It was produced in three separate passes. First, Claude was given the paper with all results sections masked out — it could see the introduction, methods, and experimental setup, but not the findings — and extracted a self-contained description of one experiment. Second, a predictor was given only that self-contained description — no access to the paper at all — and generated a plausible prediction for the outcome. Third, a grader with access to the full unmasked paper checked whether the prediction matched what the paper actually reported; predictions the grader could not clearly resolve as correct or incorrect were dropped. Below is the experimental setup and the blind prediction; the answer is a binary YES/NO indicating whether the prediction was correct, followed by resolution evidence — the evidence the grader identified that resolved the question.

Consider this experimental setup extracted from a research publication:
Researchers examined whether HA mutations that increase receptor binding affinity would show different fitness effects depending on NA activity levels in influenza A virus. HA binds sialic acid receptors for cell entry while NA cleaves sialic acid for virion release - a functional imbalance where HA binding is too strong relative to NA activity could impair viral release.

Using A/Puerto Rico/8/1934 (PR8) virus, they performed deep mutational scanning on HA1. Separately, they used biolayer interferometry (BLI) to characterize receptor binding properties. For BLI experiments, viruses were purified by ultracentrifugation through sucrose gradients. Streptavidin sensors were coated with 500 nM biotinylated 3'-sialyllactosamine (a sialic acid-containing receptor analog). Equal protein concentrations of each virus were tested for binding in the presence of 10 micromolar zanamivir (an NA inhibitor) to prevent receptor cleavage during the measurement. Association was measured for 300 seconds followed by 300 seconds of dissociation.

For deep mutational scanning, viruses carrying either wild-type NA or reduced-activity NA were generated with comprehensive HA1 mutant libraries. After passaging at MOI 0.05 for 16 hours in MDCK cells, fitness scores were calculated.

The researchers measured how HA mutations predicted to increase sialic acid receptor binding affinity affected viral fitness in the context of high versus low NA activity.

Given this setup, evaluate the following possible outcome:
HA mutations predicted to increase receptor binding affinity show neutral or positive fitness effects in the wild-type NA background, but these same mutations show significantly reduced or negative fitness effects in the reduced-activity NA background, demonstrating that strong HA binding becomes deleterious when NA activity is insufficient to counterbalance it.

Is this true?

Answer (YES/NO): YES